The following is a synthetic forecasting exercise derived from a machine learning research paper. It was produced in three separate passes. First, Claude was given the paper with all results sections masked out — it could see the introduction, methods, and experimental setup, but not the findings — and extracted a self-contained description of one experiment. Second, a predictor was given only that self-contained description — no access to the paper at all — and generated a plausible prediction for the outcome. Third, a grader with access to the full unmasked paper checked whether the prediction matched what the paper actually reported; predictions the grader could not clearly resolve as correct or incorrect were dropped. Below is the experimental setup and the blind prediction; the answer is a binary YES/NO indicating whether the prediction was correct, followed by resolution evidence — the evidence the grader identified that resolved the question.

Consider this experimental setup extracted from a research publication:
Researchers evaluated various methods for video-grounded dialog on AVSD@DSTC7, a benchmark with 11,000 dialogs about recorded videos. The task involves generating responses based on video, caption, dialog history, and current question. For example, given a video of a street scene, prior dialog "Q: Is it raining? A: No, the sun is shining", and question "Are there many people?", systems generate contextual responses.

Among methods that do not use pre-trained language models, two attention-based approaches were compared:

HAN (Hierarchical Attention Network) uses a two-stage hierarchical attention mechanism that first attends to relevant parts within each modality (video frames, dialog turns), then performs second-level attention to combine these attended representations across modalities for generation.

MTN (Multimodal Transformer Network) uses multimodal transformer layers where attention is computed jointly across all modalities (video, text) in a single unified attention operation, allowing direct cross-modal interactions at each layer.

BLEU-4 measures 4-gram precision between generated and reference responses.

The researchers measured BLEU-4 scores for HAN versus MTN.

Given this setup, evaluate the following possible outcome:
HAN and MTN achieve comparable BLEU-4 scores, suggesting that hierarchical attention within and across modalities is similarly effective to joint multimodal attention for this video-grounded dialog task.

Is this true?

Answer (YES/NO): NO